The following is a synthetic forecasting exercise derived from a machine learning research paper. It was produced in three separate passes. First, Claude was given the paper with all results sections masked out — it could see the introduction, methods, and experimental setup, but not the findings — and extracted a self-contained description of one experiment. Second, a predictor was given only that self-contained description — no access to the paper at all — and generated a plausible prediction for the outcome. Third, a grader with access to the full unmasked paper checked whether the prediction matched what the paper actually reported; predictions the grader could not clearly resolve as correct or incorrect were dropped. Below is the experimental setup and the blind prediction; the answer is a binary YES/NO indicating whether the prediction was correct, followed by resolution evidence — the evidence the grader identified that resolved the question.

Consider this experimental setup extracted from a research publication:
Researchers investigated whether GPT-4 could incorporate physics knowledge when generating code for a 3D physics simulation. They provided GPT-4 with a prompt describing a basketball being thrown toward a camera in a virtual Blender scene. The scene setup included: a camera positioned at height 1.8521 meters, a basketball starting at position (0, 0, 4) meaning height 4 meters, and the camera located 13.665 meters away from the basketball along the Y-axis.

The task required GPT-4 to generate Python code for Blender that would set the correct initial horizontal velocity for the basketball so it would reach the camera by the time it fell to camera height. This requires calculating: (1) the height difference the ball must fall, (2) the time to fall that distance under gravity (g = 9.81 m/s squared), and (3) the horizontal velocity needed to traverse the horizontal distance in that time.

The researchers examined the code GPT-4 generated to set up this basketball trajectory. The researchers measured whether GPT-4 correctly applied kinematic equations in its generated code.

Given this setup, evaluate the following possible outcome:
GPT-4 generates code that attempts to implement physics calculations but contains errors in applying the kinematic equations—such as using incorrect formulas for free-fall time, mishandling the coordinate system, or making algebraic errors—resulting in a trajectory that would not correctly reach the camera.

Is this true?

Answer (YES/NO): NO